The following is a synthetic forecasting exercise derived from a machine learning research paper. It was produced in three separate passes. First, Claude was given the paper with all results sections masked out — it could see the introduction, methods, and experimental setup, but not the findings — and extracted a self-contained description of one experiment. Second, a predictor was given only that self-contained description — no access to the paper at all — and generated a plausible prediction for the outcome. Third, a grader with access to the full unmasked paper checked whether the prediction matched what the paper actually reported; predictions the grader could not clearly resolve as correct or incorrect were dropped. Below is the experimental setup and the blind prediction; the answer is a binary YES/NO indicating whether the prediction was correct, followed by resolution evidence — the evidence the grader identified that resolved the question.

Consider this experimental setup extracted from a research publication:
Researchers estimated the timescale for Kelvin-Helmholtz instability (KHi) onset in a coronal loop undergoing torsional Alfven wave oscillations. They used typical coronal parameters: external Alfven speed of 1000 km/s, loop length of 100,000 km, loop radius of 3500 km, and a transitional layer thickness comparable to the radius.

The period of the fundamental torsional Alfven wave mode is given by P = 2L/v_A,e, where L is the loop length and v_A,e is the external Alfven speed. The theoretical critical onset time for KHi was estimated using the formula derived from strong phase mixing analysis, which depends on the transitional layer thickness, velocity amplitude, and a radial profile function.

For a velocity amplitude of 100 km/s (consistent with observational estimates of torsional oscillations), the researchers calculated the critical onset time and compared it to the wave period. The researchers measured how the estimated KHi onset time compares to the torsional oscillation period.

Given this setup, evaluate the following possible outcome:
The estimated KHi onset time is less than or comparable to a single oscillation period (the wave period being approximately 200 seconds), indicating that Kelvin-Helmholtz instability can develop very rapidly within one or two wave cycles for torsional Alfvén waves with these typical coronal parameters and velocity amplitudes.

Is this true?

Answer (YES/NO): YES